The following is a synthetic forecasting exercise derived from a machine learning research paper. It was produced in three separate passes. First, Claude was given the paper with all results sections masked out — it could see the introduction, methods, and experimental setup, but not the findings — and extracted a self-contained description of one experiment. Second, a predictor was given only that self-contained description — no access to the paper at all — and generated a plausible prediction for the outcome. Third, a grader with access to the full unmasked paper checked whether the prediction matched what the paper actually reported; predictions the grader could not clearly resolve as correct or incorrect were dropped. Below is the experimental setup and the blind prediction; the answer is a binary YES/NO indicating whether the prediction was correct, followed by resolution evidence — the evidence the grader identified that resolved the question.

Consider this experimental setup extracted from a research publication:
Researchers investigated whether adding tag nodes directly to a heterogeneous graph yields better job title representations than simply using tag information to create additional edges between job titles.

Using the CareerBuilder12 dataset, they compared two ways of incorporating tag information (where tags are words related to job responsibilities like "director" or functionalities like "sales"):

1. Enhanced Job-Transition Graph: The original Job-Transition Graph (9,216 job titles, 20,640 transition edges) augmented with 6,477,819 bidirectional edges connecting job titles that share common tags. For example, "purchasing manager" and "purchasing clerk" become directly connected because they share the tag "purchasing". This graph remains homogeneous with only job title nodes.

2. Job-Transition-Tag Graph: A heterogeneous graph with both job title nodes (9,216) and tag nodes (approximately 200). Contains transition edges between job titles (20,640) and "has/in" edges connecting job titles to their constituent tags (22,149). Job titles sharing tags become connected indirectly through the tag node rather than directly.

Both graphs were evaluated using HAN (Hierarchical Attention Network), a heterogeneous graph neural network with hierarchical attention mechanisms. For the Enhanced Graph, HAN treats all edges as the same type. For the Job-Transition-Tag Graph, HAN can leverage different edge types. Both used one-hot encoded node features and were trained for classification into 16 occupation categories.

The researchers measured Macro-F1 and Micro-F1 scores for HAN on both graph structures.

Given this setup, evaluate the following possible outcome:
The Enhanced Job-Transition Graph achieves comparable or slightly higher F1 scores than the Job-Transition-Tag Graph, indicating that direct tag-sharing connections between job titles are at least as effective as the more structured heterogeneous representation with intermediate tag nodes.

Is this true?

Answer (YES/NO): NO